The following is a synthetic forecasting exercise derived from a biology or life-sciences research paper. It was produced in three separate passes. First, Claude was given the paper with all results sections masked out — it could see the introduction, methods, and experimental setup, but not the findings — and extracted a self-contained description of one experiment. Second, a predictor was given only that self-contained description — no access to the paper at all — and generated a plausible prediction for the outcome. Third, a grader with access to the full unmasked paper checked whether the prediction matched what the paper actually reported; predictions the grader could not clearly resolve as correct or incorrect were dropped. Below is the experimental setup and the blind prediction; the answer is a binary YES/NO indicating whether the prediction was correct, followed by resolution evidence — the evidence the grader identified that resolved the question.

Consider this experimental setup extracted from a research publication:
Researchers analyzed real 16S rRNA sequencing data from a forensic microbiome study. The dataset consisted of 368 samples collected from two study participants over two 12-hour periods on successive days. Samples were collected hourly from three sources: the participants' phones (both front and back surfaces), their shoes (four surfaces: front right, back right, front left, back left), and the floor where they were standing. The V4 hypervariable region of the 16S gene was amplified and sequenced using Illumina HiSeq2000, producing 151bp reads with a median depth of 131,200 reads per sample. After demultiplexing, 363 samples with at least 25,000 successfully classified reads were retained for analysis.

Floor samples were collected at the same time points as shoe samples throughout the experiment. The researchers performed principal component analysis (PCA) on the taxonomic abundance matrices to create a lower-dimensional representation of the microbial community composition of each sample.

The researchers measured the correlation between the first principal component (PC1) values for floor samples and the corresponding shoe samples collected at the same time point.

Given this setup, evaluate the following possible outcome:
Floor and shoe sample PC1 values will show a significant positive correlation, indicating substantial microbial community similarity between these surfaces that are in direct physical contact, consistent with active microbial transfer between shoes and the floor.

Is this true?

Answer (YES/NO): YES